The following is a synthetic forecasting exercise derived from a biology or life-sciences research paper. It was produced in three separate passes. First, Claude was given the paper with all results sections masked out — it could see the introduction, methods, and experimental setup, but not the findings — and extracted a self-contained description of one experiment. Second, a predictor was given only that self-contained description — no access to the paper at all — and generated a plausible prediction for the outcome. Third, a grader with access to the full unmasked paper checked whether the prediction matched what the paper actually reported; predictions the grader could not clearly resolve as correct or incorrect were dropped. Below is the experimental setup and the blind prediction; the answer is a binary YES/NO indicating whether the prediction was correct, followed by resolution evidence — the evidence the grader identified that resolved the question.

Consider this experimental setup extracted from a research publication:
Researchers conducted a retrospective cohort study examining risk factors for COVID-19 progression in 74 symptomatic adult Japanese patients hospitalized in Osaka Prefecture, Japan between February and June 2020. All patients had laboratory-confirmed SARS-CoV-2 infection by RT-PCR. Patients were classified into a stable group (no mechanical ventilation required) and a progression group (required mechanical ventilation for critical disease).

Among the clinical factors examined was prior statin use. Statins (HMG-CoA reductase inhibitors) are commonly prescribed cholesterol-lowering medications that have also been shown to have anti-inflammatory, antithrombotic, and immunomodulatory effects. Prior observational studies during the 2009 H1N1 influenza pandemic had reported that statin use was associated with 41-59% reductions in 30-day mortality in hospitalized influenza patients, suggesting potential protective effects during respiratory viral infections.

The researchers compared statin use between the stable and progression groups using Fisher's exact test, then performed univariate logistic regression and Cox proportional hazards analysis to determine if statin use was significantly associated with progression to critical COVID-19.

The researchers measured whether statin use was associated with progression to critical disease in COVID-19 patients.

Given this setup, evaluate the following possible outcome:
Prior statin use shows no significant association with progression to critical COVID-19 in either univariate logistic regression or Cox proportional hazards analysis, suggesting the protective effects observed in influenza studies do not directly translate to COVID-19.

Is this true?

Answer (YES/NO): NO